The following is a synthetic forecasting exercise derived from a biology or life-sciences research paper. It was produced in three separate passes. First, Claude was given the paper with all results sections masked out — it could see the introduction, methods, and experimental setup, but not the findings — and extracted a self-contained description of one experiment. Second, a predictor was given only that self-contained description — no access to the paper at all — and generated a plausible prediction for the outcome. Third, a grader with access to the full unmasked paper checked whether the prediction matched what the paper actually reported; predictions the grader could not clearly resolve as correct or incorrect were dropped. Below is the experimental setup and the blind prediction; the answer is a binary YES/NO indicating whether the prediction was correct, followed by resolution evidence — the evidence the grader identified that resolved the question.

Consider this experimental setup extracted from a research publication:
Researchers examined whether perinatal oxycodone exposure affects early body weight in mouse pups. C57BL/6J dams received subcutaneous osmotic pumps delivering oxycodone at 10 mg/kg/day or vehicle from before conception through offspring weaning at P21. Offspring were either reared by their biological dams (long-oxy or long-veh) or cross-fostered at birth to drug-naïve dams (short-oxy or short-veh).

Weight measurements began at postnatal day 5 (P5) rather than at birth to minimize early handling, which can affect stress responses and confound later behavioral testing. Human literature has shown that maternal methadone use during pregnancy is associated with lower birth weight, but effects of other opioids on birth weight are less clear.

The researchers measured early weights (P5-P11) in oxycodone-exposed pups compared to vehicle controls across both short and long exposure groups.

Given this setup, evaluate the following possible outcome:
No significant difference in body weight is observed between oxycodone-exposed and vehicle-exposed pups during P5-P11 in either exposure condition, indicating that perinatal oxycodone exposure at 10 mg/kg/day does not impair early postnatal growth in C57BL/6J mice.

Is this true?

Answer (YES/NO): YES